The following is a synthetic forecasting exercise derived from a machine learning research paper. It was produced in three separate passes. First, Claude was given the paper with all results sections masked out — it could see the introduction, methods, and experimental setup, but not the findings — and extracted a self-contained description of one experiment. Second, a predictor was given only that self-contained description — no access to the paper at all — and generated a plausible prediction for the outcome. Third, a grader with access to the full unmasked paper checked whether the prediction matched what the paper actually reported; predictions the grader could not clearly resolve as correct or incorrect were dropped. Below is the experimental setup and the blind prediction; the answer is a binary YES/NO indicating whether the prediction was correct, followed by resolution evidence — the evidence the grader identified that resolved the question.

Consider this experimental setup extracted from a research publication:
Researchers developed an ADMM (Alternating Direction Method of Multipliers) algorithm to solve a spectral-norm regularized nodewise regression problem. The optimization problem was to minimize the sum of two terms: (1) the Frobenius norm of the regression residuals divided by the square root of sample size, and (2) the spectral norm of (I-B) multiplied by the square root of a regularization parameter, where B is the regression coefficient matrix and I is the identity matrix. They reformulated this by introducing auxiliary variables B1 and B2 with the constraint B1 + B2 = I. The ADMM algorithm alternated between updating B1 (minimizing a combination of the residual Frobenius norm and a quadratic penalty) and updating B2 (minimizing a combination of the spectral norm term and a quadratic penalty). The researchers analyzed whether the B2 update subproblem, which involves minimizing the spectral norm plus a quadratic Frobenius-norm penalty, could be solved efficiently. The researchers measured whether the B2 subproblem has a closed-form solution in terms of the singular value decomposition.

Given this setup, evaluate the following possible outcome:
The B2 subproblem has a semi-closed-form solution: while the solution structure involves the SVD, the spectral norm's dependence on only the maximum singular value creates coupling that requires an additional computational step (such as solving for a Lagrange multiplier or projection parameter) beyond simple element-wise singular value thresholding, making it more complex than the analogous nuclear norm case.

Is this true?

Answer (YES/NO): YES